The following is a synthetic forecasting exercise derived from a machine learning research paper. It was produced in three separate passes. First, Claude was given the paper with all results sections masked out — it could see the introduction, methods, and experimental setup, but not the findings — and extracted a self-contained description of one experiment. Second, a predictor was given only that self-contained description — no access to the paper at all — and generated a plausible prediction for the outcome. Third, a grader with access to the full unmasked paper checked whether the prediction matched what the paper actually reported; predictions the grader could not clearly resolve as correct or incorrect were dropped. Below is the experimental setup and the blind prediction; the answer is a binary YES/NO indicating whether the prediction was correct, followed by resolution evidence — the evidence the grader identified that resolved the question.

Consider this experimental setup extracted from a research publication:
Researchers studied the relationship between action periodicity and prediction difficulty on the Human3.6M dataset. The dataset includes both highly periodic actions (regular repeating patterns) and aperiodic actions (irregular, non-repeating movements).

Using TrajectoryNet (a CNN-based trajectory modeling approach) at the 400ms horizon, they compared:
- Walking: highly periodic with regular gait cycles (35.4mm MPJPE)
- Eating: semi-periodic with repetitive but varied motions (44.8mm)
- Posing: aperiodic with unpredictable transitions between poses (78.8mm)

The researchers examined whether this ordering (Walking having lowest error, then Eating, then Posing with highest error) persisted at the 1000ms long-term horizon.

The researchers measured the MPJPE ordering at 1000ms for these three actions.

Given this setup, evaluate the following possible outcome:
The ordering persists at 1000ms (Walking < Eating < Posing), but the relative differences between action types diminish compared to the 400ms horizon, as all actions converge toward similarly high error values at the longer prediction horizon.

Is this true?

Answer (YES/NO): NO